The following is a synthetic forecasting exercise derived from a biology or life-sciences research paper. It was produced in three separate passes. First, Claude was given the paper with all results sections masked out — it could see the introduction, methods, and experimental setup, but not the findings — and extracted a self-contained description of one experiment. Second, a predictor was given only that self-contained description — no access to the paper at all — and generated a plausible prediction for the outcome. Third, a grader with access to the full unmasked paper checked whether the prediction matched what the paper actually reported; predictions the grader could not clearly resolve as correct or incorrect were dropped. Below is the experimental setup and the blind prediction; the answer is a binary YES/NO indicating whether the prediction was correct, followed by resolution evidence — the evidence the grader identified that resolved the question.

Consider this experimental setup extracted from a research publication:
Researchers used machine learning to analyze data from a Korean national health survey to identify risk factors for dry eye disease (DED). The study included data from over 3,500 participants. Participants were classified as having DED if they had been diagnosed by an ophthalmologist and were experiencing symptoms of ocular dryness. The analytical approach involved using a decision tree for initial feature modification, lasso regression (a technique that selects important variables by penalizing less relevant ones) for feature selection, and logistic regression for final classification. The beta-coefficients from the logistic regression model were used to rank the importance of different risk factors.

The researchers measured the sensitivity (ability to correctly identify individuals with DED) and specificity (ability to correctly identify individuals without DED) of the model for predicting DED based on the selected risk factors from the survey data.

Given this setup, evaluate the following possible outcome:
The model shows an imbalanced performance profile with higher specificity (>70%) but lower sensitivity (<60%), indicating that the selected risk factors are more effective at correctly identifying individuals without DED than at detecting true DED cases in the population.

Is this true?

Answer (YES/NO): NO